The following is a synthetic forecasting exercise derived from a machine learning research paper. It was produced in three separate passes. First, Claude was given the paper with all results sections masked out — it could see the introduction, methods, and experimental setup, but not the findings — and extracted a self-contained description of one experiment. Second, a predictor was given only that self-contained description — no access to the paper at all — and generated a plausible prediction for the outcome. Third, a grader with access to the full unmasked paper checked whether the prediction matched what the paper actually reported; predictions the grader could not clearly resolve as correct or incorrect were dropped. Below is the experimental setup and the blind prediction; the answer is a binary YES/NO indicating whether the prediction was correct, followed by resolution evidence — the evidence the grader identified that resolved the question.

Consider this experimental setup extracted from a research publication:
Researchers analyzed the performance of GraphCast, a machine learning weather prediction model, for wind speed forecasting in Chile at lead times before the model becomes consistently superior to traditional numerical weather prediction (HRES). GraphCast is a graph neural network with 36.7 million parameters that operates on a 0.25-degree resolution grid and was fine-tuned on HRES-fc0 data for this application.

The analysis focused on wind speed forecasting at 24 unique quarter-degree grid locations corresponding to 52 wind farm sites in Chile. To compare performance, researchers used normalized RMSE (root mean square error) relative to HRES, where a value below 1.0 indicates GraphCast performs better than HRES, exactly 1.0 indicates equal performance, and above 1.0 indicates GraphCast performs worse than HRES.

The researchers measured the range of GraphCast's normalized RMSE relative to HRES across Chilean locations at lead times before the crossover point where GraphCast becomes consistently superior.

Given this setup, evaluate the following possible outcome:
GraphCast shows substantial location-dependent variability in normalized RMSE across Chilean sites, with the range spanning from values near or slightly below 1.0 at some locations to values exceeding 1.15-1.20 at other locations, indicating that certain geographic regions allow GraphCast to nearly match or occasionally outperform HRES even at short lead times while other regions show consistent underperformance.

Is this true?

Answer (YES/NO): NO